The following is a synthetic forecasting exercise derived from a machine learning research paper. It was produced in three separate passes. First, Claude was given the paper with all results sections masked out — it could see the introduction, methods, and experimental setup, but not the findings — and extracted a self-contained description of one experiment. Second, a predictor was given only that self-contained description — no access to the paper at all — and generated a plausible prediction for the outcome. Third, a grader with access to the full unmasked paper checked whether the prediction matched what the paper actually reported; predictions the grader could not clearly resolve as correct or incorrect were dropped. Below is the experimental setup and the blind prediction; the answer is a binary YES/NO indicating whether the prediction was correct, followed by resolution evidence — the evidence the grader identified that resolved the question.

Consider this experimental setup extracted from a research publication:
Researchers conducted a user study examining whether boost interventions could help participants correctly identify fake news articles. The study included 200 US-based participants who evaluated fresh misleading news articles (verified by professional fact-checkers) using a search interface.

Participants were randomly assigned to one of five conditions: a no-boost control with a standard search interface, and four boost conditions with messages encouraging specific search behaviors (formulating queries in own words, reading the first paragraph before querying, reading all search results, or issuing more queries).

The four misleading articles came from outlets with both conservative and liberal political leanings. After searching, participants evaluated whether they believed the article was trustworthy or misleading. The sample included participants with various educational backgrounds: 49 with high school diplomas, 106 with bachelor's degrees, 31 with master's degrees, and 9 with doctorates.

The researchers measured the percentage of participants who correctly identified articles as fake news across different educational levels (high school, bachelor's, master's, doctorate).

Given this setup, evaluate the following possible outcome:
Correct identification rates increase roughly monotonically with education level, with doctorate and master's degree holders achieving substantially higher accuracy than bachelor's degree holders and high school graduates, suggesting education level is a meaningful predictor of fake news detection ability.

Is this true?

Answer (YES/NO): NO